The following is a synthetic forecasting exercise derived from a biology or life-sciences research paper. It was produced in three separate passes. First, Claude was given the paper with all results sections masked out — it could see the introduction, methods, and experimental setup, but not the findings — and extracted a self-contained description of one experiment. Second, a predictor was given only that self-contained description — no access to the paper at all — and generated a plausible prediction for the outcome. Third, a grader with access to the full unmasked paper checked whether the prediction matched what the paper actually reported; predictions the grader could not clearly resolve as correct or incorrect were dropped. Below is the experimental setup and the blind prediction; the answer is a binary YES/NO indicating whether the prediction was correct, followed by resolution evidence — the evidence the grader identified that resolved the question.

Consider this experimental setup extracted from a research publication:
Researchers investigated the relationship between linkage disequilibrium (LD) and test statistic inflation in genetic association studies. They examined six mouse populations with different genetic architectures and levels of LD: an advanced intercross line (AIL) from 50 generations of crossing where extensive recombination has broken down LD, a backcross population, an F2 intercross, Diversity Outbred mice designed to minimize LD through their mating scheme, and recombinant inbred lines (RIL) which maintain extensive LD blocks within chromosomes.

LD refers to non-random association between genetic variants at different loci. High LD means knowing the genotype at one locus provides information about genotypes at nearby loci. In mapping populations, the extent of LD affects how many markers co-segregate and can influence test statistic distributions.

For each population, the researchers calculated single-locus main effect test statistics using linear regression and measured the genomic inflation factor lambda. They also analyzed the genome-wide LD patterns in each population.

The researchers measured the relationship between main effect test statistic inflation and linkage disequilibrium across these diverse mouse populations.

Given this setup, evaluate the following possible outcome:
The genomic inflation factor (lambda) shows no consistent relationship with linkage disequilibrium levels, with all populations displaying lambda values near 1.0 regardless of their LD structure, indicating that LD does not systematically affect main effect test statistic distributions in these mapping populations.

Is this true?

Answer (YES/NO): NO